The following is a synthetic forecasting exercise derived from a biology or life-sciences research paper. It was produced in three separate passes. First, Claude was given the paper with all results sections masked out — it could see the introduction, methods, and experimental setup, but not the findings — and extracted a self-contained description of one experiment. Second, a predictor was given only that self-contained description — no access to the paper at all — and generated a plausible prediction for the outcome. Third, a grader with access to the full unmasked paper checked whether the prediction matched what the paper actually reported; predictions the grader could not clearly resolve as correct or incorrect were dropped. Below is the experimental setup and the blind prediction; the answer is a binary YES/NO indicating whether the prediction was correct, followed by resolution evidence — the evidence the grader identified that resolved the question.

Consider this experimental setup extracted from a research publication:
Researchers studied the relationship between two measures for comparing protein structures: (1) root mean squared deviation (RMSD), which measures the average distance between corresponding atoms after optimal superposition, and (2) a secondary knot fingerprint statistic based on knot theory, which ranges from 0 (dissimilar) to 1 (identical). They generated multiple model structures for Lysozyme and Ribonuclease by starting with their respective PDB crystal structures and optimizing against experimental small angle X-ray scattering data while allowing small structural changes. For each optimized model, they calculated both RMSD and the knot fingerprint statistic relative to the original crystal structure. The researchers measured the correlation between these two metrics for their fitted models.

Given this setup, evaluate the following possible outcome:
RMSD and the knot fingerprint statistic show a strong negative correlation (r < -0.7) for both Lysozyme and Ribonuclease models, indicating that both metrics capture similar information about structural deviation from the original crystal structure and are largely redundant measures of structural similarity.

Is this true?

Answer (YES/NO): NO